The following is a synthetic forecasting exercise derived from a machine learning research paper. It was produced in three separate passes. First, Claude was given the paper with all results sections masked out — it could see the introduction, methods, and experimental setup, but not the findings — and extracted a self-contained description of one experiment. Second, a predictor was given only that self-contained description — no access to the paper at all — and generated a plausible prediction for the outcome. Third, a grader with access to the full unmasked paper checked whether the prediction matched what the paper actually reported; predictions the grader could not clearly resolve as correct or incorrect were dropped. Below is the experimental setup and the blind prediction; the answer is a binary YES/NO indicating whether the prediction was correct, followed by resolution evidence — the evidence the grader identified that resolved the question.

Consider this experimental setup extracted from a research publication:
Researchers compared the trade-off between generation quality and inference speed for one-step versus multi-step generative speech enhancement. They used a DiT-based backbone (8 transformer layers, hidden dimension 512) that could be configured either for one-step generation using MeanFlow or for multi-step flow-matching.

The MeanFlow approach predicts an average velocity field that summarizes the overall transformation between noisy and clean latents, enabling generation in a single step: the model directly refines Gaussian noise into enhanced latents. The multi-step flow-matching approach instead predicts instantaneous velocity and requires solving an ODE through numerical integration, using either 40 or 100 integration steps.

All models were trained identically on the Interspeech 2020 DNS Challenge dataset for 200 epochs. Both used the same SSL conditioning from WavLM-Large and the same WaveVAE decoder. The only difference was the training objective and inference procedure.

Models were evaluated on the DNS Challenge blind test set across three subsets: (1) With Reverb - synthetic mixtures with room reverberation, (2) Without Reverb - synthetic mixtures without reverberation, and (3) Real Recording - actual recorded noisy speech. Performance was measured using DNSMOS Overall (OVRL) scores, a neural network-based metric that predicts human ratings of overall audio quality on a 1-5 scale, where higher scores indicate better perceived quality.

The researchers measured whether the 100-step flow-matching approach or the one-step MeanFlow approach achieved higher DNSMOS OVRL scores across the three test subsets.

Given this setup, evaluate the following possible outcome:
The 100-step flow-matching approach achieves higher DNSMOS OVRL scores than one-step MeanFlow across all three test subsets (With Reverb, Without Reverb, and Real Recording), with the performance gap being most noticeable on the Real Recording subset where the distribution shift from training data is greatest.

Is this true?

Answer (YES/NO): NO